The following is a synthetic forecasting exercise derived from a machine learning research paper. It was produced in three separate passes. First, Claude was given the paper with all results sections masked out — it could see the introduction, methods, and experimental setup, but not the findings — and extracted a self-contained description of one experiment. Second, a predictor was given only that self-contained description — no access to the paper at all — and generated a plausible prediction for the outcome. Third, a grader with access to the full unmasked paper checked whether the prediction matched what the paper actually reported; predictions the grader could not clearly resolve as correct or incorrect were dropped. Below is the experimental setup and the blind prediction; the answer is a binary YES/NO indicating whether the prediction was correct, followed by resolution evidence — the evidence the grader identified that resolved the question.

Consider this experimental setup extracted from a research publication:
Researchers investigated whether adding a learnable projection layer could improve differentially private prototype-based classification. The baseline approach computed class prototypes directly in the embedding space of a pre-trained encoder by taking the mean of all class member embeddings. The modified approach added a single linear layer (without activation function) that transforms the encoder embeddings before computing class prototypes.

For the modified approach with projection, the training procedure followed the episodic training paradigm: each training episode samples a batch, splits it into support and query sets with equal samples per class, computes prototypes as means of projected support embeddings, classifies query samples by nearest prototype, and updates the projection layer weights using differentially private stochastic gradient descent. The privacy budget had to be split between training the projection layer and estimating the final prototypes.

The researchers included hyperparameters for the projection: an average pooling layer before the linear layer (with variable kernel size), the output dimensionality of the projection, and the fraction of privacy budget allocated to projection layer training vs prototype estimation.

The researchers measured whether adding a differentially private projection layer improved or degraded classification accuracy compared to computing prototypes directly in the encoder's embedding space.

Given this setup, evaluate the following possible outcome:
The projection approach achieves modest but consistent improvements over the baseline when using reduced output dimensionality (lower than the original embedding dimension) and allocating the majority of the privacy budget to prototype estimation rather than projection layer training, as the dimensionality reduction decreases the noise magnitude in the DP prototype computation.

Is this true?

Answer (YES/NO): NO